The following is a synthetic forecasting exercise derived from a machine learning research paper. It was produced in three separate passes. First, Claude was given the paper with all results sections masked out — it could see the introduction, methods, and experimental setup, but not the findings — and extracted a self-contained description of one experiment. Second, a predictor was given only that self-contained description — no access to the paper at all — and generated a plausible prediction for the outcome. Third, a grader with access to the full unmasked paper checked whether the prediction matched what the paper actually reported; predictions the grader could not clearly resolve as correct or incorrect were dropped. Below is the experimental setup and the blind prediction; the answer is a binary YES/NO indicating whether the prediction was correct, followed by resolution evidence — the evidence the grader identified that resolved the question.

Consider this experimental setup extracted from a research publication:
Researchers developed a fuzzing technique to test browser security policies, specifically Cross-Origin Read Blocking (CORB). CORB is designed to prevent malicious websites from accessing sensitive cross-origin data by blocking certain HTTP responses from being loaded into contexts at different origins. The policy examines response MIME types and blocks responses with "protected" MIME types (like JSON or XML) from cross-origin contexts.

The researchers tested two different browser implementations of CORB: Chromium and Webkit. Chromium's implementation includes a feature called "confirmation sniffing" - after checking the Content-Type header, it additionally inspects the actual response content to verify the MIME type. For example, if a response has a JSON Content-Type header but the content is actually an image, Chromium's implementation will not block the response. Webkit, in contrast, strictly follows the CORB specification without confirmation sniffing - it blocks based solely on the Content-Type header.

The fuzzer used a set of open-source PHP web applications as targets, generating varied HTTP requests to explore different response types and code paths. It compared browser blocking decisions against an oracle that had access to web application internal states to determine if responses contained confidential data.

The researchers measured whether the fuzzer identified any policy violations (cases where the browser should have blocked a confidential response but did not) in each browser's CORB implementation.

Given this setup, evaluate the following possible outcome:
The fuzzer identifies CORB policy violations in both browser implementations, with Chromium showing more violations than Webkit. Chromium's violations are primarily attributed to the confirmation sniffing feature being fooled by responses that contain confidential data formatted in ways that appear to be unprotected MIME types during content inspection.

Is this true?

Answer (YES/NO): NO